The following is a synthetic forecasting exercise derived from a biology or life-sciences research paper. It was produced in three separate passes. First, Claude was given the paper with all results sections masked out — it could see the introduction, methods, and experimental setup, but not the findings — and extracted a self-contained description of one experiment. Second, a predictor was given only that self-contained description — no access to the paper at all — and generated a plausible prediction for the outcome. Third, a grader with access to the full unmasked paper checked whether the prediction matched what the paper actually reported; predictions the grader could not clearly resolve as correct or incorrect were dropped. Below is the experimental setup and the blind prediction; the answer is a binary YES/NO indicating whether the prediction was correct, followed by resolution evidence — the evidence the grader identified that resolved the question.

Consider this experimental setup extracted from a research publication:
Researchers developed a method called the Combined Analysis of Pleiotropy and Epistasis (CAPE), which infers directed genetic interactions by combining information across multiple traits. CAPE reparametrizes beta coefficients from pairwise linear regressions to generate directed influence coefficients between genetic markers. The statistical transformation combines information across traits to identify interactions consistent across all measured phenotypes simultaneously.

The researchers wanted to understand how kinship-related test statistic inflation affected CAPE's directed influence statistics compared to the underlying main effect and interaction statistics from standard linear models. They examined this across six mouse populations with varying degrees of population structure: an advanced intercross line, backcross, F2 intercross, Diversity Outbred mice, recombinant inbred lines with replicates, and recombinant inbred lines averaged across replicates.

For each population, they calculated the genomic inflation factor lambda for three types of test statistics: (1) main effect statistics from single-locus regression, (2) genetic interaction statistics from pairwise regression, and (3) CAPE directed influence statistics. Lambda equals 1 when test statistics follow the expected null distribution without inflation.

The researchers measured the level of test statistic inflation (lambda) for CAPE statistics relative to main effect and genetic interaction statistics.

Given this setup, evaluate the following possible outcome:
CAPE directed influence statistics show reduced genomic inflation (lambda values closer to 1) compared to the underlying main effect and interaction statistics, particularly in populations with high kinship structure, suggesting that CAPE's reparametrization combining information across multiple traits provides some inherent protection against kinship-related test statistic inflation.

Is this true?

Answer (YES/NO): NO